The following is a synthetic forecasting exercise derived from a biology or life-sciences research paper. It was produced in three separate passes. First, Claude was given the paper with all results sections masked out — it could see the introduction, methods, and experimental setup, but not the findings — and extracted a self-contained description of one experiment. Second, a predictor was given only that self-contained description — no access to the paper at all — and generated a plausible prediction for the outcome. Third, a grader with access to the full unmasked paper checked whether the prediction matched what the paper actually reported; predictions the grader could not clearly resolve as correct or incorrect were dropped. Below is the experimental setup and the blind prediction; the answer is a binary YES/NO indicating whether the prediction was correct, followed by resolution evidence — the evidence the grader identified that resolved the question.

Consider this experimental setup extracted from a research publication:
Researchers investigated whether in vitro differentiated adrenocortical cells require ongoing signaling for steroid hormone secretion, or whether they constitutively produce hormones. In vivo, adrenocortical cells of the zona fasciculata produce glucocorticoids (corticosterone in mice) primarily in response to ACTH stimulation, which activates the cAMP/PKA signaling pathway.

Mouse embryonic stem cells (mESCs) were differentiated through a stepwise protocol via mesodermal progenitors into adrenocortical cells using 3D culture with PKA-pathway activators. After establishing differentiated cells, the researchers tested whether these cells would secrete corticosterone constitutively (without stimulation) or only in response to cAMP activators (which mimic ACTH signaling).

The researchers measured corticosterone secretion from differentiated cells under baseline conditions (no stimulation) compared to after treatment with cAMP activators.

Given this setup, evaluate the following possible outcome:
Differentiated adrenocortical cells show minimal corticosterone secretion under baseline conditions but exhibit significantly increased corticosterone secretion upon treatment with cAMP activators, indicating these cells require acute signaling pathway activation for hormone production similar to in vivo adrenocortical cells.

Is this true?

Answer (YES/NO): YES